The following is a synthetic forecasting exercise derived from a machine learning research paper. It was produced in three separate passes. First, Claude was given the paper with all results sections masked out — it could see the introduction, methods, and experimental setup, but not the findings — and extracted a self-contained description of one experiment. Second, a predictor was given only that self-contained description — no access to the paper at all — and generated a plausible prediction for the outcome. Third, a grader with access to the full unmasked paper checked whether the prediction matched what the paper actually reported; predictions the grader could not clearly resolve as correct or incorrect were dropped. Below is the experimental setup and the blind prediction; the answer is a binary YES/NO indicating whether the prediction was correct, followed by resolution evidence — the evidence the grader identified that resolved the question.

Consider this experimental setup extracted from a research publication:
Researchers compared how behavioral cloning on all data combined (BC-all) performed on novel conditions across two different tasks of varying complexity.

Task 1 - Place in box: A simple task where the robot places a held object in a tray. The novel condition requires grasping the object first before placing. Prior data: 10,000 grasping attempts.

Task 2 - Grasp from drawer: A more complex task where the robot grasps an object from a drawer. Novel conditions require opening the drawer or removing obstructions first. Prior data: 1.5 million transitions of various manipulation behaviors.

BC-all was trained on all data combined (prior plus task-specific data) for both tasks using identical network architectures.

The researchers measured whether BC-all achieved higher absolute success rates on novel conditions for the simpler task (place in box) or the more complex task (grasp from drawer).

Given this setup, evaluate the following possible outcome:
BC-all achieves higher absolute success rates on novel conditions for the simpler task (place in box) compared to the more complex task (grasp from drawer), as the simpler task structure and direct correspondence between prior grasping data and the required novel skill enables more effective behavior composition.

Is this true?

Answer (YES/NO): NO